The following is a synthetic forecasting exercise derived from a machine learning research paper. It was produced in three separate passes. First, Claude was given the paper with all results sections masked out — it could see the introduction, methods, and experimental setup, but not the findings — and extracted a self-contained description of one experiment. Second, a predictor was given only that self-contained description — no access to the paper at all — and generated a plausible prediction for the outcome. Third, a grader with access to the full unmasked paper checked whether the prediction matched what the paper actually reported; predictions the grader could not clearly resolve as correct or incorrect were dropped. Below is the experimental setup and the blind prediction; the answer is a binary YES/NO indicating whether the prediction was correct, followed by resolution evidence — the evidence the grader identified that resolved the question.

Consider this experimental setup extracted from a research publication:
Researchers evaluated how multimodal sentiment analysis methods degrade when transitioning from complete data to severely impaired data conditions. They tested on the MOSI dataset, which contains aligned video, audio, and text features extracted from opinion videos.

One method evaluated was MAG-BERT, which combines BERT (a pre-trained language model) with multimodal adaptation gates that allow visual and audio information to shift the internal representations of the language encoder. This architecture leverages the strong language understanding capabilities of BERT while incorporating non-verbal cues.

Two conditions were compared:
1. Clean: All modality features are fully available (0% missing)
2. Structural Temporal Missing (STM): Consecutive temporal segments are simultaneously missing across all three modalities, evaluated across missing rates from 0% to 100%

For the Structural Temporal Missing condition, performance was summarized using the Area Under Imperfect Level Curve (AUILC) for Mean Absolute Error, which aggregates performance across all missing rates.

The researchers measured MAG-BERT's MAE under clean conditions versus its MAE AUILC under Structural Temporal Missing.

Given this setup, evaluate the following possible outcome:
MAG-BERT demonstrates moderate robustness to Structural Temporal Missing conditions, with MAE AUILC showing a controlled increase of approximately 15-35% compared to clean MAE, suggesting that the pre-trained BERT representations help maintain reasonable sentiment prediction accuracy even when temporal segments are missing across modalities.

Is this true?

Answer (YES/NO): NO